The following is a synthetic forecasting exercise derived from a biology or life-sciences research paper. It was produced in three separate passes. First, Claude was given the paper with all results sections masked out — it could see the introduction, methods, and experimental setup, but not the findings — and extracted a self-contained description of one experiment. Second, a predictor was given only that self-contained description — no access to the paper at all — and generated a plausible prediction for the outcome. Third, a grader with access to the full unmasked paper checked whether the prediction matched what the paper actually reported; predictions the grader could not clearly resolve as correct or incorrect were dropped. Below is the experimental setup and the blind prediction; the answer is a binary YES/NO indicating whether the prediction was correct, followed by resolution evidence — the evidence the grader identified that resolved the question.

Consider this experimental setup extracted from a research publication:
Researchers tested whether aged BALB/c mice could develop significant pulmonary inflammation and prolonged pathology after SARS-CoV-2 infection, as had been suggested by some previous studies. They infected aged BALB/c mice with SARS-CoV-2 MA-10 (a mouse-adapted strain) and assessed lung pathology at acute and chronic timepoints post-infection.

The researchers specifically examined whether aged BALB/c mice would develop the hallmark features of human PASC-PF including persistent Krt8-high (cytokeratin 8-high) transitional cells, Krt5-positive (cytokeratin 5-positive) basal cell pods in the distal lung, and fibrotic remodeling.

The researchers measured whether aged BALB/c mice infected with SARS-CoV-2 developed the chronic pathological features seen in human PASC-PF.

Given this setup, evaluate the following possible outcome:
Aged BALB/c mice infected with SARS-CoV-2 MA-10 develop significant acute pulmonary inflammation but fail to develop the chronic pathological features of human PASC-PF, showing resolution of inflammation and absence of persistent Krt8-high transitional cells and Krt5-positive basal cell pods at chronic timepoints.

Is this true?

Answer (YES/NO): NO